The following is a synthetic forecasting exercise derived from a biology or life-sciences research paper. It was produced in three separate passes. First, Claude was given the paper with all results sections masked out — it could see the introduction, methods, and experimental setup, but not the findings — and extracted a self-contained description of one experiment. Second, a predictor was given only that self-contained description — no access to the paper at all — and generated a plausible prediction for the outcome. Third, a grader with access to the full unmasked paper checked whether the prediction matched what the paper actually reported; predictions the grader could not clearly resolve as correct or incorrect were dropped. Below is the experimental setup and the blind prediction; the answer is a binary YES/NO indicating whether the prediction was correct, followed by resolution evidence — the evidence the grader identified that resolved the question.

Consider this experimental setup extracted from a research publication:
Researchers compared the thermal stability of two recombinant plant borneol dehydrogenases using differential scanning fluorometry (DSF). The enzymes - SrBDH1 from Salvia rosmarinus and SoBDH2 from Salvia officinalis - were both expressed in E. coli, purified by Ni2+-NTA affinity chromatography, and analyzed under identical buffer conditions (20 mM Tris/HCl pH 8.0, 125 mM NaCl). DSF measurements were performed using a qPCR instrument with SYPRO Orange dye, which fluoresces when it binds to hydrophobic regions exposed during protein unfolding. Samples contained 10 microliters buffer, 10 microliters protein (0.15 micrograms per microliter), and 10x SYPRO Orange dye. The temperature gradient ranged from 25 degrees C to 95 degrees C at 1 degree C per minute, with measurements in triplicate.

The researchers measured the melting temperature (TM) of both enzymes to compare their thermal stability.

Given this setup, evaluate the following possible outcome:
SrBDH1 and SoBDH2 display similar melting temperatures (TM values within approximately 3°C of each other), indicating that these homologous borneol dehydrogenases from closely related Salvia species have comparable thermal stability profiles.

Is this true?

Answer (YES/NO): NO